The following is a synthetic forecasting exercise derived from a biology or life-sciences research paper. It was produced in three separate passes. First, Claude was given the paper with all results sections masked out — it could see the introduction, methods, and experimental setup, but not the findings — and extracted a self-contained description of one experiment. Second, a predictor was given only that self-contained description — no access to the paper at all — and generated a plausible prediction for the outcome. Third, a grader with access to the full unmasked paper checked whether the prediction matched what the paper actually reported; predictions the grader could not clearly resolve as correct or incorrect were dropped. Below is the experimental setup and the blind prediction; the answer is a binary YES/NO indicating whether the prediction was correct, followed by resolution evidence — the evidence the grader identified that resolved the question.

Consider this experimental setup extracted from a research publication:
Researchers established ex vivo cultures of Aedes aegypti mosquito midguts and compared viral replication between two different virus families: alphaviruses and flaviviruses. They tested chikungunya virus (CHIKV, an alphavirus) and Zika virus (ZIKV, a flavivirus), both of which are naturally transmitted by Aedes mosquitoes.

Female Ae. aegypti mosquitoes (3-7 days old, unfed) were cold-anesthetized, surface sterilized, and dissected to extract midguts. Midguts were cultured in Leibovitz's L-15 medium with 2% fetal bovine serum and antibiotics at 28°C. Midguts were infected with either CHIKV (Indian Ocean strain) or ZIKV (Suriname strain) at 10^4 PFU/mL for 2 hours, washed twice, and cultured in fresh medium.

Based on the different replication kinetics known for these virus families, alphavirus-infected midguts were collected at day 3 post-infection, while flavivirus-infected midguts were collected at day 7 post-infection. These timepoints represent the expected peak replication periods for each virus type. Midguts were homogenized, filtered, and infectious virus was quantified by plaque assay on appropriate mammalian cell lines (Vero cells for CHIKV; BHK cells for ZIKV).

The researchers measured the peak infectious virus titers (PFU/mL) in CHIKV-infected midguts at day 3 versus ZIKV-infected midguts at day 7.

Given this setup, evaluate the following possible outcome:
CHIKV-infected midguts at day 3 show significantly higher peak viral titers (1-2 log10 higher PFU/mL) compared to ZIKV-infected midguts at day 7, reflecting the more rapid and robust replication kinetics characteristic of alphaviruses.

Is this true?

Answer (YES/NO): YES